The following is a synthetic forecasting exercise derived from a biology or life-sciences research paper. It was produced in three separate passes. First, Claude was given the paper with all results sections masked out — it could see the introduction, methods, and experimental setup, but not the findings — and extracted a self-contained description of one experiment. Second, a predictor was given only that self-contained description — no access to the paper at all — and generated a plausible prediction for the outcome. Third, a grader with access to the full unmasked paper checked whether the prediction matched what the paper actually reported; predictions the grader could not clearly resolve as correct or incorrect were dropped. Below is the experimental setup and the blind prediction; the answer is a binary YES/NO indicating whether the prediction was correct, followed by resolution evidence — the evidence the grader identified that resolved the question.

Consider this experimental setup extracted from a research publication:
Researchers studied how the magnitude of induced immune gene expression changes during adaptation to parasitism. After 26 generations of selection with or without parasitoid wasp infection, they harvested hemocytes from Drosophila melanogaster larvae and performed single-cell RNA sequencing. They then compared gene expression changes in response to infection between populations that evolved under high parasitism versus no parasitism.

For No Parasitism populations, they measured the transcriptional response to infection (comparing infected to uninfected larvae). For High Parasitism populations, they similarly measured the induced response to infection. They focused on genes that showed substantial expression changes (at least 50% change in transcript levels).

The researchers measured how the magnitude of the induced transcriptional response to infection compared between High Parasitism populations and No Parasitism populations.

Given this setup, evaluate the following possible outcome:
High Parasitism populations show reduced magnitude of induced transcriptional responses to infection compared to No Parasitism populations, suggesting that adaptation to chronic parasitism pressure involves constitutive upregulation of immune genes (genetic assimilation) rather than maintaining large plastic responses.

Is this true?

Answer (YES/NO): YES